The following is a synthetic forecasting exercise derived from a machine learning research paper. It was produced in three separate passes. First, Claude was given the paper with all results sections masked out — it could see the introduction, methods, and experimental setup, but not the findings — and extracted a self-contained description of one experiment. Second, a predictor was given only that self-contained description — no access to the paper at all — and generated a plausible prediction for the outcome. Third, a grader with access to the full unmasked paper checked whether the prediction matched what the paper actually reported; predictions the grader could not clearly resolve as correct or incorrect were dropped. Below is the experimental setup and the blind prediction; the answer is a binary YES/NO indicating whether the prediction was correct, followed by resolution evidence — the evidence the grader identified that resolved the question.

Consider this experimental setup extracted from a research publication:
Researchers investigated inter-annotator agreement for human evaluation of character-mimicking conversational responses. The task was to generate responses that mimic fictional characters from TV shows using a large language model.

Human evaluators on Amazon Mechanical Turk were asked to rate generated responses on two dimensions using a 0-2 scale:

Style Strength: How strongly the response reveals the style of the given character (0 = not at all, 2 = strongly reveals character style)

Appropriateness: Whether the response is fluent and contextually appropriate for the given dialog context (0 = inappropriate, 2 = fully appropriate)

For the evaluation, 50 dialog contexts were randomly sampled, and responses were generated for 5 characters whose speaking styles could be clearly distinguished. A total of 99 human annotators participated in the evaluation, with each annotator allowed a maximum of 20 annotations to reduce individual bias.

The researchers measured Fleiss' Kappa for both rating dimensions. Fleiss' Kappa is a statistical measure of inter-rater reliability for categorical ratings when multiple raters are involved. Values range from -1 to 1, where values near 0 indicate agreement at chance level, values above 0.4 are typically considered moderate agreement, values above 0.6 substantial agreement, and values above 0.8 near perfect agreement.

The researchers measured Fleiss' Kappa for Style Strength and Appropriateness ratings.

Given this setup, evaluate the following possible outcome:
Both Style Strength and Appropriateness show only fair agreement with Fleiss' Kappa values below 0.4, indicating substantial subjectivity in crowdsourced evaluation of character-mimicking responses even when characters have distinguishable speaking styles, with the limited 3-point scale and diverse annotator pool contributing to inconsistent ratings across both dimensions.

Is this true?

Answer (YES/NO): NO